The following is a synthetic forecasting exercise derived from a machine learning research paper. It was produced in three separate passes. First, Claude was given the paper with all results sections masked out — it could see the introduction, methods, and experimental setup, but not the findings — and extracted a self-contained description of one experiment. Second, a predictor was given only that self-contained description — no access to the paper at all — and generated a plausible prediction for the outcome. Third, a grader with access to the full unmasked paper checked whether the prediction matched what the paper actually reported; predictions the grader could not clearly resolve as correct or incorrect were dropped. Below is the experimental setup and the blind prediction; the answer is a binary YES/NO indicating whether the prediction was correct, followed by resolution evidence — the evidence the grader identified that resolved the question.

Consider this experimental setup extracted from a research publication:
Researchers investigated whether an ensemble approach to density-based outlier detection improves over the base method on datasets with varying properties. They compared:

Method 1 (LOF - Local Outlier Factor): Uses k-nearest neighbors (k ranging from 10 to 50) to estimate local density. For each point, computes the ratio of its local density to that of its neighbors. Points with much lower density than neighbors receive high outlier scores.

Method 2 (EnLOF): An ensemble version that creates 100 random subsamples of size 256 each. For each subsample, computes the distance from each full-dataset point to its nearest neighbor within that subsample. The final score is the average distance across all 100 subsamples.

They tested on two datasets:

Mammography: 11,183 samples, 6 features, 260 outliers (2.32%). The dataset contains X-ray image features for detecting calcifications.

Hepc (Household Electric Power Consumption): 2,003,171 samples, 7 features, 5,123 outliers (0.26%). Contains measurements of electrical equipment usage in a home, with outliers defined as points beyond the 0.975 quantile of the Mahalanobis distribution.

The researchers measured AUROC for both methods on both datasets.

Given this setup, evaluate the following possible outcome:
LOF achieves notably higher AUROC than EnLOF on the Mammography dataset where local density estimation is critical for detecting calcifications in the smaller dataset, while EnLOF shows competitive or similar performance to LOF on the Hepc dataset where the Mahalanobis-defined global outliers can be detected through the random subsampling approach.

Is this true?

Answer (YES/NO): NO